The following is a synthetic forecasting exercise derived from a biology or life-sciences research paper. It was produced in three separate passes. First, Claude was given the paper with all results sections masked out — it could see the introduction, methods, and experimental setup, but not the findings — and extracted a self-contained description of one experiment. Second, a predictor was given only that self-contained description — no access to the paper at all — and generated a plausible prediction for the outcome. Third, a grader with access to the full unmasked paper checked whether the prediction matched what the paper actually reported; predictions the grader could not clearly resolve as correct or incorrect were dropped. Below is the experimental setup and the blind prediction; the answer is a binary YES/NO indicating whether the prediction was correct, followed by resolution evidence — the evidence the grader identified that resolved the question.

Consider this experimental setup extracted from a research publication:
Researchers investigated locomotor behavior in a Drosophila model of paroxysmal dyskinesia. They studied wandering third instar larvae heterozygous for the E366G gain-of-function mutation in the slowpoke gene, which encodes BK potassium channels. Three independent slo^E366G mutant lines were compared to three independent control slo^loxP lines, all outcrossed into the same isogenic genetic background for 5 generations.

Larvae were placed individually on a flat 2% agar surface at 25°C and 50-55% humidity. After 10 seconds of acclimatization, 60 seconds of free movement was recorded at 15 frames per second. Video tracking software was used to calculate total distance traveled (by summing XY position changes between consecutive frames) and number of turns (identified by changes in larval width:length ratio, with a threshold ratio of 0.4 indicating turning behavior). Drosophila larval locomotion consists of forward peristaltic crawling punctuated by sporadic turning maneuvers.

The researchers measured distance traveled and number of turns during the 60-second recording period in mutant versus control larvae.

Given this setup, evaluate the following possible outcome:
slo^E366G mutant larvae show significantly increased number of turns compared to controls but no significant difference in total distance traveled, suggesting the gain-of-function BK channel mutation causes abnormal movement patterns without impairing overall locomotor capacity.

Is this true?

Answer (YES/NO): NO